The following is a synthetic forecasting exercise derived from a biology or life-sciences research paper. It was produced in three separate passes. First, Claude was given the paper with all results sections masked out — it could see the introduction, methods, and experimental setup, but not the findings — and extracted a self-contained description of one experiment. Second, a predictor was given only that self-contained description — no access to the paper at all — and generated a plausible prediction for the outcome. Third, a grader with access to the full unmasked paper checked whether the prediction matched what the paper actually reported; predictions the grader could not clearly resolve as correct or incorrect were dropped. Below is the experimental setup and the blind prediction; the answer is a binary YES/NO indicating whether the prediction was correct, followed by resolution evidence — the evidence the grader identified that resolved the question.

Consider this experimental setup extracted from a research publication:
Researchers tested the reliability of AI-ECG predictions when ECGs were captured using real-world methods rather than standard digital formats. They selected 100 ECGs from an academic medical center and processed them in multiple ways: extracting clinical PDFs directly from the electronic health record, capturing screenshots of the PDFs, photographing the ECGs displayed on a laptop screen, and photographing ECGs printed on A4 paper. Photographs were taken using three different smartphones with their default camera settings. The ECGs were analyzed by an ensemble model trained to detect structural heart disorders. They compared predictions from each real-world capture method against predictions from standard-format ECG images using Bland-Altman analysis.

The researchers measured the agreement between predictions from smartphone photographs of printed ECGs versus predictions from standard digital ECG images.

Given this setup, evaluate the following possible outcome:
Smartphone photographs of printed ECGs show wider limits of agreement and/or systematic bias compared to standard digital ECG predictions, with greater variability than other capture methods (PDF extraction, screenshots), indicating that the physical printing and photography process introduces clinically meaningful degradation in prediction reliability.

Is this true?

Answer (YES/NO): NO